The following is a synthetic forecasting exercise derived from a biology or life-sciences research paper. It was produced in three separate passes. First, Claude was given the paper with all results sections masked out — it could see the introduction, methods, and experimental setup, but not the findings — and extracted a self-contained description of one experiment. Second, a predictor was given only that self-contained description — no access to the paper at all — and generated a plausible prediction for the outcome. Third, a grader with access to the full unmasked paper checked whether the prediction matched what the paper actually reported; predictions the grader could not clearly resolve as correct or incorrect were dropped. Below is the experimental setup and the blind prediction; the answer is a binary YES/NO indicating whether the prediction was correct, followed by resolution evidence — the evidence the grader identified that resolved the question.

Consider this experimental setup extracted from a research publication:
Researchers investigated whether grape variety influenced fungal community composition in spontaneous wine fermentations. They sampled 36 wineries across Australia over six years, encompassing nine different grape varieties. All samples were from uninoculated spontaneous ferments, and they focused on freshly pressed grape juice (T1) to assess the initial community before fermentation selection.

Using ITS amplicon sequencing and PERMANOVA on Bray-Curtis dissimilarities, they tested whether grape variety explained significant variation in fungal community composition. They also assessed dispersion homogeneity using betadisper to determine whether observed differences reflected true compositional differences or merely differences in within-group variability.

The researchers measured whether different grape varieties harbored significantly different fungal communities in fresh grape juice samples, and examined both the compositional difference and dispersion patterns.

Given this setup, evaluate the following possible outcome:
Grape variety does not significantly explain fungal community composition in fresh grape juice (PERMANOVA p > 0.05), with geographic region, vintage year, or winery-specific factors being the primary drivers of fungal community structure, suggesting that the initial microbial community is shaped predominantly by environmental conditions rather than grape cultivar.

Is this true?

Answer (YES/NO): NO